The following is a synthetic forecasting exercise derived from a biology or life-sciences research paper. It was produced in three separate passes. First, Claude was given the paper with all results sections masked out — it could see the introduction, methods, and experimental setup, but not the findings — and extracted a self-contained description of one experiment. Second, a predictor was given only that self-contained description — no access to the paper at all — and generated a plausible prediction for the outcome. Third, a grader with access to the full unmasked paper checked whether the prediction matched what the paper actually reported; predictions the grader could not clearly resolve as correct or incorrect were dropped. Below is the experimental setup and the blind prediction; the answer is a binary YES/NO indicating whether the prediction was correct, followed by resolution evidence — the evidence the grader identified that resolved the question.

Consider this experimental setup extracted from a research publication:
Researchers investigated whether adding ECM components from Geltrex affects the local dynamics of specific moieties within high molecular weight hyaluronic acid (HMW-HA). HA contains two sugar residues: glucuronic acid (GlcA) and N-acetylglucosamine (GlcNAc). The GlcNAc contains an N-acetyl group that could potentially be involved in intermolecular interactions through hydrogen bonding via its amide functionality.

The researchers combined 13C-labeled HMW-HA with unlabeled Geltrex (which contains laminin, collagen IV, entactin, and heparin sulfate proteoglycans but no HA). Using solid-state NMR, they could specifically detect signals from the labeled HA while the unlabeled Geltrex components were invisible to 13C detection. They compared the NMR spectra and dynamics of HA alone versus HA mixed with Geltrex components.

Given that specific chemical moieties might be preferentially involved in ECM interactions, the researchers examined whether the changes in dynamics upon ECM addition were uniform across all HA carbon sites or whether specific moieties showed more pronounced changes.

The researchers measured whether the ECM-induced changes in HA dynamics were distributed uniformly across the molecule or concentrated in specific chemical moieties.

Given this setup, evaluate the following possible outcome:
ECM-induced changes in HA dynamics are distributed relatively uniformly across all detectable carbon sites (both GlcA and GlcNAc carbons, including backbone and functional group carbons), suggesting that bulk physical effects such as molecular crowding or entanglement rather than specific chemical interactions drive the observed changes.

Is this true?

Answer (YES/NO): NO